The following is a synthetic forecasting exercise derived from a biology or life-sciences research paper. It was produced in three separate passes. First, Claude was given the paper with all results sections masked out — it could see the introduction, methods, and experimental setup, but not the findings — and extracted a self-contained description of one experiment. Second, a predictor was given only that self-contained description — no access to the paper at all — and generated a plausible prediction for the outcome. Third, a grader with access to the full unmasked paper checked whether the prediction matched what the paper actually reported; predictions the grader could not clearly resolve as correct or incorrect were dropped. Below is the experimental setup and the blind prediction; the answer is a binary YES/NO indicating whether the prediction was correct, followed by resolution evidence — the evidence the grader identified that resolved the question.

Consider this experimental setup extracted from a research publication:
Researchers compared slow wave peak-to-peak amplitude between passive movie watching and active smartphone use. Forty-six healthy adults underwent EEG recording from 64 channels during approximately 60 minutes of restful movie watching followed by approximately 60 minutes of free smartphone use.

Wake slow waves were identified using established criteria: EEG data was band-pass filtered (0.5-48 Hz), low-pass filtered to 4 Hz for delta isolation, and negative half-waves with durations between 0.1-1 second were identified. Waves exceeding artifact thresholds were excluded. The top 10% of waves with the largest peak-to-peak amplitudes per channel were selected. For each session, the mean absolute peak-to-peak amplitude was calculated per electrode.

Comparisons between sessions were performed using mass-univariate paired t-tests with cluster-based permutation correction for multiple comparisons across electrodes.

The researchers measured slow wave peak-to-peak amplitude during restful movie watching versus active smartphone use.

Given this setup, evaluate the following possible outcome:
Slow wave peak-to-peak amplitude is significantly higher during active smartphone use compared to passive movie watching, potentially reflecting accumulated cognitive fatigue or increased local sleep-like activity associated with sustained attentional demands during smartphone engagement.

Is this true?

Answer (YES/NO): NO